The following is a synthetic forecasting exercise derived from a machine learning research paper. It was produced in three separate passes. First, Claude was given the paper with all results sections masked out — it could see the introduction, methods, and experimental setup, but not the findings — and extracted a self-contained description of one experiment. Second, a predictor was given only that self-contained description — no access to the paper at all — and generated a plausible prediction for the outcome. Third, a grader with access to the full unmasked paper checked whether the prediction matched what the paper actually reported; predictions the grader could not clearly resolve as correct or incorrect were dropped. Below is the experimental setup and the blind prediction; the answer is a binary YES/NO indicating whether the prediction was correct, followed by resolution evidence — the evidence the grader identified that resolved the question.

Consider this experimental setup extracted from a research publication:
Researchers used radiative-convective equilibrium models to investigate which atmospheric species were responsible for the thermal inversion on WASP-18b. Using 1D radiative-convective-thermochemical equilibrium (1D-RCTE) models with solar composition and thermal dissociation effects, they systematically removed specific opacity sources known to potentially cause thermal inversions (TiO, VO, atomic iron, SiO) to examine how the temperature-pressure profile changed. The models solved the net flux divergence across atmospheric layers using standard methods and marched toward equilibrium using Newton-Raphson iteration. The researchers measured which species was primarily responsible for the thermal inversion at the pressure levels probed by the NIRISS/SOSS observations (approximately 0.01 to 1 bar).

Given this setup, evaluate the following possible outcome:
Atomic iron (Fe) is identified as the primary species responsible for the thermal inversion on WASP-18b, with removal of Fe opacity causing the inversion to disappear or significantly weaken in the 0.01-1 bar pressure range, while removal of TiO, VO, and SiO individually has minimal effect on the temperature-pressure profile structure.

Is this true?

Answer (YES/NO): NO